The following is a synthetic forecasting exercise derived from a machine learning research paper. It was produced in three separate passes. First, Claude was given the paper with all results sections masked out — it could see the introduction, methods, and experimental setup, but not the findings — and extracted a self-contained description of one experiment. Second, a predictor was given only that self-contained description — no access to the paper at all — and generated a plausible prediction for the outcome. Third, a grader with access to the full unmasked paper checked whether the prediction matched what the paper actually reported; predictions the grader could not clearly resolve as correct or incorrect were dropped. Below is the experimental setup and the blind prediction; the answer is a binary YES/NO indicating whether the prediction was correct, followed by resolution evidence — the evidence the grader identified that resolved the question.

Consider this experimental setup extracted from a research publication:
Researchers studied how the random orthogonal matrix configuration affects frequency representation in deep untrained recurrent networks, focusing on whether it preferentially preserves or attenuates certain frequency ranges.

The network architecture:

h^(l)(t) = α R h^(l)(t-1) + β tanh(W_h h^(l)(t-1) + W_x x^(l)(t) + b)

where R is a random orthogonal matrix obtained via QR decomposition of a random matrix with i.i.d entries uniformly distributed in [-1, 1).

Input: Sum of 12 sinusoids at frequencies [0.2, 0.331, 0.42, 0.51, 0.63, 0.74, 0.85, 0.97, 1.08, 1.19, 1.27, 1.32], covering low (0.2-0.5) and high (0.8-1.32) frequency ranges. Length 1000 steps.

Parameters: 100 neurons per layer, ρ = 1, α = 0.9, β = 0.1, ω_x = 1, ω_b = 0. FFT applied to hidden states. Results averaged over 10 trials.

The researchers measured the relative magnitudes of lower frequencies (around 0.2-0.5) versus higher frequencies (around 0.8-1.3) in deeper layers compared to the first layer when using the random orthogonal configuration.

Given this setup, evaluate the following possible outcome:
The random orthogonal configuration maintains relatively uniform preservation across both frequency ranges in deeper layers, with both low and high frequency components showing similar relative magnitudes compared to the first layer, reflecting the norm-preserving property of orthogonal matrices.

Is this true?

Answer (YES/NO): NO